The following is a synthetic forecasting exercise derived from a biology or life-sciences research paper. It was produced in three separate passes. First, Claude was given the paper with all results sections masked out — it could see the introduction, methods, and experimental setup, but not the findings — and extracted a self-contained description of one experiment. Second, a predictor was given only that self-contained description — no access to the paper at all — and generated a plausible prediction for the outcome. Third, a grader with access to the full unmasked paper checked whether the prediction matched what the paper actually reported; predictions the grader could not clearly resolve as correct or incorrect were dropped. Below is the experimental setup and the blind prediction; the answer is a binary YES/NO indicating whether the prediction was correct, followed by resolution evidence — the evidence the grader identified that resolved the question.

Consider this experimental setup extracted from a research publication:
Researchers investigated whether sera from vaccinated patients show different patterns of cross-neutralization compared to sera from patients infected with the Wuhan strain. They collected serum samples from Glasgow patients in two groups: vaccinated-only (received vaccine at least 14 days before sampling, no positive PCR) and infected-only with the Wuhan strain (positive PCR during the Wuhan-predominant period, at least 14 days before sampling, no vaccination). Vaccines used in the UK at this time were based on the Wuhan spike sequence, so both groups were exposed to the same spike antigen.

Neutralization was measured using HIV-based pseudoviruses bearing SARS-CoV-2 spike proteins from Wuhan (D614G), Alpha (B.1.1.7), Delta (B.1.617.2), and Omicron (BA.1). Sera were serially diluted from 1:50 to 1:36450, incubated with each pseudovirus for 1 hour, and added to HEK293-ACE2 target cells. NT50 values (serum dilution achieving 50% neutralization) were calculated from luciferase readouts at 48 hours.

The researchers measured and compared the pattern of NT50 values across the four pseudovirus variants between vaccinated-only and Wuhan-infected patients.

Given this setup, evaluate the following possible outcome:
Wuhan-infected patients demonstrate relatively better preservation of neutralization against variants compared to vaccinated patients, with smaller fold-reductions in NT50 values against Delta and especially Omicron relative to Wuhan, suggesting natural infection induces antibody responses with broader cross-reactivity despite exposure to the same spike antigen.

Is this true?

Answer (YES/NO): NO